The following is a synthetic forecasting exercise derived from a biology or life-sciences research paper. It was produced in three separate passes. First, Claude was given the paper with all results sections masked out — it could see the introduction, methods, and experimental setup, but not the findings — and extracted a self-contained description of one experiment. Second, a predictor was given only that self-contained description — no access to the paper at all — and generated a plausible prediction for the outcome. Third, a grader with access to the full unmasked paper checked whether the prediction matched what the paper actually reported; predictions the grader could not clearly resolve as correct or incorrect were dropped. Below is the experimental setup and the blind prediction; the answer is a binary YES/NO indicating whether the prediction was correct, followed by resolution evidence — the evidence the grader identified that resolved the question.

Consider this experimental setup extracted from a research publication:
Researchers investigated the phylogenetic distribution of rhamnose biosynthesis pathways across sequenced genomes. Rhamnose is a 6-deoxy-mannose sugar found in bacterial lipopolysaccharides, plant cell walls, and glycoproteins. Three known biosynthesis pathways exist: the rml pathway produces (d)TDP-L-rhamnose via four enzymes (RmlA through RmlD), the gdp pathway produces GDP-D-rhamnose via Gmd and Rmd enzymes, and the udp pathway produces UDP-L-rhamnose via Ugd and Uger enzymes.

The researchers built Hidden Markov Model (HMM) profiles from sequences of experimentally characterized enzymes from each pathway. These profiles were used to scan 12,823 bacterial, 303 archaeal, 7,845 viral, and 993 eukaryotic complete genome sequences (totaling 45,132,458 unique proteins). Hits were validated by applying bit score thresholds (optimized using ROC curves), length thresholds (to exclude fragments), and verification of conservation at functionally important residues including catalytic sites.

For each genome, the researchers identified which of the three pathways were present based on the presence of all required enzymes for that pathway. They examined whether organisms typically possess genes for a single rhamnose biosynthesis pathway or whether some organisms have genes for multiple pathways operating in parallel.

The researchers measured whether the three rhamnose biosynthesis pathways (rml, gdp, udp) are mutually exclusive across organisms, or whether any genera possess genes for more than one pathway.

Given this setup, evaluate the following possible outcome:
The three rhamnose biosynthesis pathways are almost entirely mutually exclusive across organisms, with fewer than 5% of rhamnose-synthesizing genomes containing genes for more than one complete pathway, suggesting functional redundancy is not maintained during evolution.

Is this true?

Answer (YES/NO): YES